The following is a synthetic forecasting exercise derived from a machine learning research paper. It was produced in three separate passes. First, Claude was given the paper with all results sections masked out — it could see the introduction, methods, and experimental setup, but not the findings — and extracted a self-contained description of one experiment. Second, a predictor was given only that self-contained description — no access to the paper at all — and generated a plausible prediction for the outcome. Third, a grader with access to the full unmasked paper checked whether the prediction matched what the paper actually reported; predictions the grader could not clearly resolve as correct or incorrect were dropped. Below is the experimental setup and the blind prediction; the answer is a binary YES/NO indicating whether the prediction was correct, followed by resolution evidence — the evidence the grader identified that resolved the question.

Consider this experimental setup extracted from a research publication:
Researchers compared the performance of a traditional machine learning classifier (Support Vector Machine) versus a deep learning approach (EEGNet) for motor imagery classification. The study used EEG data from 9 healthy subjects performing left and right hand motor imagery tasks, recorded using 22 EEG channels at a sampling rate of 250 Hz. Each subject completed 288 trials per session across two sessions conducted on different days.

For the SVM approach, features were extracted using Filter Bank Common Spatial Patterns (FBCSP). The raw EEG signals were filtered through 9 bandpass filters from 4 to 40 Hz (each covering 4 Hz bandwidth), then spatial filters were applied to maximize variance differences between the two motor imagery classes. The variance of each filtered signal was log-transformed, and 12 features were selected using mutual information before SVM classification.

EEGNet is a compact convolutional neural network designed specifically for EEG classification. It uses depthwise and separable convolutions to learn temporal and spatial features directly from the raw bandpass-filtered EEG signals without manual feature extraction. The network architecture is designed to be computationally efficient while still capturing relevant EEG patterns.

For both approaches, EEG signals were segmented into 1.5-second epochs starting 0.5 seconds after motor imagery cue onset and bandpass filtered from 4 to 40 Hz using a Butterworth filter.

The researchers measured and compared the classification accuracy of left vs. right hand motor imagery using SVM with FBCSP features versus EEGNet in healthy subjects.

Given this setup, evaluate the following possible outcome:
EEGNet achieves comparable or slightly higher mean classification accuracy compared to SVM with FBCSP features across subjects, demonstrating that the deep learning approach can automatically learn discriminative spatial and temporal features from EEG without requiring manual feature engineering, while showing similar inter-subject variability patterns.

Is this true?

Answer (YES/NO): NO